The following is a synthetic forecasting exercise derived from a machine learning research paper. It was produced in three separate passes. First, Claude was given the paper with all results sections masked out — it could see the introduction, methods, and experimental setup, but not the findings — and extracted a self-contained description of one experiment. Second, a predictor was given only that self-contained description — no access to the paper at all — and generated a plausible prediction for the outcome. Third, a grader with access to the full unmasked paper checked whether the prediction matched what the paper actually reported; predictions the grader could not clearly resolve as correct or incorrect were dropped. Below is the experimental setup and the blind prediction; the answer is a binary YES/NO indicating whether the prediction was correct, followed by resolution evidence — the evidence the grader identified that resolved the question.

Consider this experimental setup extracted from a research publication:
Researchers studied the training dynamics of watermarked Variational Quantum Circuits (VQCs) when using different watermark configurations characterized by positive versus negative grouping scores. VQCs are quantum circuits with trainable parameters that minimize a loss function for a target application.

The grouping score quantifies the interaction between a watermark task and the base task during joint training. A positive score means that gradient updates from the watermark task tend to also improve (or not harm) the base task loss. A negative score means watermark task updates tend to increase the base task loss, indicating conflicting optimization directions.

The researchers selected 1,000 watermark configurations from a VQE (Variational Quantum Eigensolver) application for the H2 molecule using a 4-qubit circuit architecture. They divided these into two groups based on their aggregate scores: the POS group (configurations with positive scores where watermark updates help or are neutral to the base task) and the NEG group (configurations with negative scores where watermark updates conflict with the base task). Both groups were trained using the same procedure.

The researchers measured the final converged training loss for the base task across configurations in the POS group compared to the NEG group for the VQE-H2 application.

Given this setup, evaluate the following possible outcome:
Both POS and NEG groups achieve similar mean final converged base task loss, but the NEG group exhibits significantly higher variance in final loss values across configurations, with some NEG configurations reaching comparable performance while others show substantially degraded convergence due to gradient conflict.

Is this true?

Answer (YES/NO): NO